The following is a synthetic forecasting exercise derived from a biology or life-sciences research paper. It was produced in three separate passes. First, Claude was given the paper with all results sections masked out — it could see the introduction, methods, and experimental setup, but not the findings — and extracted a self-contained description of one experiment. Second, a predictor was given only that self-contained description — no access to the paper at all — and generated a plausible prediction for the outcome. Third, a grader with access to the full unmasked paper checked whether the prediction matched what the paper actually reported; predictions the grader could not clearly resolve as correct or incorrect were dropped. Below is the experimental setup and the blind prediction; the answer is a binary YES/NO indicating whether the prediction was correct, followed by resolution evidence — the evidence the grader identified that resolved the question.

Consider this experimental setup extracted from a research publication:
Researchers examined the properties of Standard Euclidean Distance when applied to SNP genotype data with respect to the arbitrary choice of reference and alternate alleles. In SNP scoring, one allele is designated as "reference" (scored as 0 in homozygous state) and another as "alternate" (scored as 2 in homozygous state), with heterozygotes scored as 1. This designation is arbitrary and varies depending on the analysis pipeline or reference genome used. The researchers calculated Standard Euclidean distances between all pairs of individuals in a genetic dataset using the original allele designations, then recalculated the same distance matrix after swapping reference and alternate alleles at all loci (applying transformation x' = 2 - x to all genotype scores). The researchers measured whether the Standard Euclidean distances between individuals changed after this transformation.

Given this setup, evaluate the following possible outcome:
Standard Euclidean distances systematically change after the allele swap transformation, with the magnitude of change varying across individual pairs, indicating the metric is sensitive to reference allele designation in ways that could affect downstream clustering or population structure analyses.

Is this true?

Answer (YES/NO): NO